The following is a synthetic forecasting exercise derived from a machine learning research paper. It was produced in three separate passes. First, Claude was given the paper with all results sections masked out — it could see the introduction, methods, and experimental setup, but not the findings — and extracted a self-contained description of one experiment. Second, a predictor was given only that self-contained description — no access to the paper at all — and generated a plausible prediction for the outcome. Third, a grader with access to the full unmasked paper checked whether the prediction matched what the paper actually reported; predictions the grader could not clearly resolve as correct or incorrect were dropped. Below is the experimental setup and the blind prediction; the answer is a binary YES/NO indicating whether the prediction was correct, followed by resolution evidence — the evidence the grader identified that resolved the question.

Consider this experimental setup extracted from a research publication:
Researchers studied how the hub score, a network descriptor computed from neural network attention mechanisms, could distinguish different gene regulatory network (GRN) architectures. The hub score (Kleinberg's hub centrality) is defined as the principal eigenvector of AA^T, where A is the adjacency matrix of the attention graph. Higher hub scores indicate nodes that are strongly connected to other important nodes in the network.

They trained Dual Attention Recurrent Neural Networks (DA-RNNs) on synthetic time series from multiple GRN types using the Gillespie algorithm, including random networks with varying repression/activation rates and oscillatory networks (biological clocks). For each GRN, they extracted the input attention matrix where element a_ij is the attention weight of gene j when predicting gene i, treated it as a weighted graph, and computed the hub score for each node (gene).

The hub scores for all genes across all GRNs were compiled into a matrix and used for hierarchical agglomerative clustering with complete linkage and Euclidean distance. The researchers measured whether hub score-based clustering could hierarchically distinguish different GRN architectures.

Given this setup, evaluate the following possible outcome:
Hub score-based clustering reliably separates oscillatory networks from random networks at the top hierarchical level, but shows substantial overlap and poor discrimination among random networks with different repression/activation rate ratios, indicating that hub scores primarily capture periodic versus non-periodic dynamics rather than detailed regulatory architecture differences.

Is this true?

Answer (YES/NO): NO